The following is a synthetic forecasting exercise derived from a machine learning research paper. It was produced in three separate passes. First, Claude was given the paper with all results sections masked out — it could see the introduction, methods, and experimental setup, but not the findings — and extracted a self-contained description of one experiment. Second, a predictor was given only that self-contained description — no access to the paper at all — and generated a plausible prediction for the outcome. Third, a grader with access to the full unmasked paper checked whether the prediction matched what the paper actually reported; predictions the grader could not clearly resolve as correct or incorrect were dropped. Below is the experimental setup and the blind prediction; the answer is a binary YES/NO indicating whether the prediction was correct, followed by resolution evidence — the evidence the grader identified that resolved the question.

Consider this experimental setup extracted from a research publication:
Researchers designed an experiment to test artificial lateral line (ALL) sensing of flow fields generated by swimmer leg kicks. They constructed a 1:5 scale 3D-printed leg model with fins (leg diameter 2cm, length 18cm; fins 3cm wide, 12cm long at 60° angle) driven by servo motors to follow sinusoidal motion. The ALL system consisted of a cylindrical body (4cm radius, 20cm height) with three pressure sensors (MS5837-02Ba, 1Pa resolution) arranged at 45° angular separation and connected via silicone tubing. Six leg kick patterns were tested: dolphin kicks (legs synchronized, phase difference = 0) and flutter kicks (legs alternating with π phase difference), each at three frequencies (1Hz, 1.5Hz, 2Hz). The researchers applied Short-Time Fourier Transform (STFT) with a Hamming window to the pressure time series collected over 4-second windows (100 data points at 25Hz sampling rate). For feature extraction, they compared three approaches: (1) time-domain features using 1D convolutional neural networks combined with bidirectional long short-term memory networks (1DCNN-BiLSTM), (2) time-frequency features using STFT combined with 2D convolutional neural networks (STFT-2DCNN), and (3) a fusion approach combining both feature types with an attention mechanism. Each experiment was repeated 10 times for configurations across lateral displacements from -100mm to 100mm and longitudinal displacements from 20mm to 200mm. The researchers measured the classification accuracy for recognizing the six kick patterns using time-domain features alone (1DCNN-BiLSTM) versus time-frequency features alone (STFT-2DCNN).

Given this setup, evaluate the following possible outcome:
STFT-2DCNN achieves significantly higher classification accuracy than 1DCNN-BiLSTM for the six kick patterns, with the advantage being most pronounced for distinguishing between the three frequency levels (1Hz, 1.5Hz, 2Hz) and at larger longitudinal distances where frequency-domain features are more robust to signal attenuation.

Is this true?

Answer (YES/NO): NO